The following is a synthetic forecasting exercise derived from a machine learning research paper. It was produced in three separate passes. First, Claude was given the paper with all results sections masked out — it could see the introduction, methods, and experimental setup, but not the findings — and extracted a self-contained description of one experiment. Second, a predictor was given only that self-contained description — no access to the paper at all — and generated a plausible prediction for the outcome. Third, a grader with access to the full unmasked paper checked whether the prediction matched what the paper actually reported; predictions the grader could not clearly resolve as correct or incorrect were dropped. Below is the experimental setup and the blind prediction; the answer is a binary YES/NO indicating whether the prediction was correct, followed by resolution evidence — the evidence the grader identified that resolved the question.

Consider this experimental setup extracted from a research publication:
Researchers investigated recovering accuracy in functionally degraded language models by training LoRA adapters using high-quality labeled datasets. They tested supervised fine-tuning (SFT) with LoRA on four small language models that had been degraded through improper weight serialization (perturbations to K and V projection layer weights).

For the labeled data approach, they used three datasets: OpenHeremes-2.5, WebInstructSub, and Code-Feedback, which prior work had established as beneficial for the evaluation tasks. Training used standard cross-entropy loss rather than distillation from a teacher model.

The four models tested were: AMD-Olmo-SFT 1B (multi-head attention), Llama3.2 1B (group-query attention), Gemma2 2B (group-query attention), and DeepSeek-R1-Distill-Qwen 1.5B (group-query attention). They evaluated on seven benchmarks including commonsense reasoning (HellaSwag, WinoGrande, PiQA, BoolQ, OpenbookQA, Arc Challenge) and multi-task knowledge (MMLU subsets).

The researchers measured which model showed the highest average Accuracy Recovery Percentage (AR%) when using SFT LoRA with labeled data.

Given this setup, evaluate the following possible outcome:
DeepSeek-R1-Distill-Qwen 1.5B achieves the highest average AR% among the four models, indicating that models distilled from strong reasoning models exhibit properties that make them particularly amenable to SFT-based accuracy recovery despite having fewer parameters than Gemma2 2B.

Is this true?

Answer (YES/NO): NO